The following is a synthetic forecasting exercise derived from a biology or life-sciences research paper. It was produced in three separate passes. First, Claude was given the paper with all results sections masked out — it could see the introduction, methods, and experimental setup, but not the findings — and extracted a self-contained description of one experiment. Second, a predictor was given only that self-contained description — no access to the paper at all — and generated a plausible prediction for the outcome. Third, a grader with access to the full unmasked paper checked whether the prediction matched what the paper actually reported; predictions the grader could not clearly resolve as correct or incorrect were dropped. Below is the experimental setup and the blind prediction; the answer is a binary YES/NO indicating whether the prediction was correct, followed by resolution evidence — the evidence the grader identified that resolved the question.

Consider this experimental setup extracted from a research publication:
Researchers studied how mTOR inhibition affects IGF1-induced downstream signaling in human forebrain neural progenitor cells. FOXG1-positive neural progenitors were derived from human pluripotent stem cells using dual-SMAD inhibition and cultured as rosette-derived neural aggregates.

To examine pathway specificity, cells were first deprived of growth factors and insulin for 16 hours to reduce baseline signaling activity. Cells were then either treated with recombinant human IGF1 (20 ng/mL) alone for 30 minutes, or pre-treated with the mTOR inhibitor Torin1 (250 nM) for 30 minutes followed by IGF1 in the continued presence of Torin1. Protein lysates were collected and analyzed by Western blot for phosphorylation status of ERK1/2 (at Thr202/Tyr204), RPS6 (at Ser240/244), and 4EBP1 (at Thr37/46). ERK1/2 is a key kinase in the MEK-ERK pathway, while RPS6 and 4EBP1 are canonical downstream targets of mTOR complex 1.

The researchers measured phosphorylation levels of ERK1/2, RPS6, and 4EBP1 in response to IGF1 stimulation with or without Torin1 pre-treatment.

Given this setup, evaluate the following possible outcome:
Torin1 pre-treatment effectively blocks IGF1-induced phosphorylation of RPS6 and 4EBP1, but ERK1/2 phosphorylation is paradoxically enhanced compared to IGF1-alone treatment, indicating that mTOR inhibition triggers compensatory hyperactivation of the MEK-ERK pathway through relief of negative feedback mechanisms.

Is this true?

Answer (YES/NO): NO